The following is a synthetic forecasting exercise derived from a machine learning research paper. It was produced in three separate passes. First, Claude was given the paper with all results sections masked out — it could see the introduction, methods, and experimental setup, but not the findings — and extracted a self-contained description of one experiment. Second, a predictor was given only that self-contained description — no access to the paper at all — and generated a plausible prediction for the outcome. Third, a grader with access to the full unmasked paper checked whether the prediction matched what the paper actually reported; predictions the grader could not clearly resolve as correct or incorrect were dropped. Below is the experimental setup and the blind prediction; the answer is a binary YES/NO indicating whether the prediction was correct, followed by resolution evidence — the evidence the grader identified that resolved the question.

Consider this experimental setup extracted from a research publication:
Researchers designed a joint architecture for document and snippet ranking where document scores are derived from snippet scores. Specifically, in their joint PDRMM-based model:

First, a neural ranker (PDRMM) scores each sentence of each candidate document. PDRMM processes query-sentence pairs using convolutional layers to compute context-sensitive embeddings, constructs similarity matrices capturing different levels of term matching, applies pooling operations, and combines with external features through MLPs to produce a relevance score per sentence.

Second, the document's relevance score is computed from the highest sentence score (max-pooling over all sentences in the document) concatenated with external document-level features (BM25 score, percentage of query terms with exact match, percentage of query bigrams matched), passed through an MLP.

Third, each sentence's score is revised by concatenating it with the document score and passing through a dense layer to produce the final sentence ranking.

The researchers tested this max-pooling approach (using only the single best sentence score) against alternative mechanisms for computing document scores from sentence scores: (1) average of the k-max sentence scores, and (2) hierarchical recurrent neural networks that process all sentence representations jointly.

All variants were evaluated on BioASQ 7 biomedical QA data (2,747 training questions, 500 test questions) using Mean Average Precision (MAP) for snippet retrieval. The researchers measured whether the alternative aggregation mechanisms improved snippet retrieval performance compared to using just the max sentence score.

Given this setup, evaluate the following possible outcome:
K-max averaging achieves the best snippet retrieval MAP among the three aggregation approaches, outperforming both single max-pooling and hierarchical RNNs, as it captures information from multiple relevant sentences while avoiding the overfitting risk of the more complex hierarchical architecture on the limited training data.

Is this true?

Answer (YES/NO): NO